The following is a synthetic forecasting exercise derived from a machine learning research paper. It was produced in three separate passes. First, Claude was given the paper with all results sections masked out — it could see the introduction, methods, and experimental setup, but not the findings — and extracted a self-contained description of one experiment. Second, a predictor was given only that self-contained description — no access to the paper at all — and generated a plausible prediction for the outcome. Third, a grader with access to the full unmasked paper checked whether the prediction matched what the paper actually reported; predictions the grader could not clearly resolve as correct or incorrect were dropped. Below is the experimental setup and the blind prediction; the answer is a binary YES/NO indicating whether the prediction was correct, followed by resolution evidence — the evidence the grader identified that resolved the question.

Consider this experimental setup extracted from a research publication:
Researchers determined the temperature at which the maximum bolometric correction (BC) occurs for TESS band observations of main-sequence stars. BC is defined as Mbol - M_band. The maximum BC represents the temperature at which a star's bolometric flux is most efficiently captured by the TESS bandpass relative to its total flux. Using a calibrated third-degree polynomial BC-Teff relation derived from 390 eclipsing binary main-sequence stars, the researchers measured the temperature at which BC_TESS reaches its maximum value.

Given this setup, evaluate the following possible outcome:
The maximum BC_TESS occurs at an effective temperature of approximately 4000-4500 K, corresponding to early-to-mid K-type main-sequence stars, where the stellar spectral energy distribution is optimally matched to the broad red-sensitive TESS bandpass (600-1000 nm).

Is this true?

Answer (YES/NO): YES